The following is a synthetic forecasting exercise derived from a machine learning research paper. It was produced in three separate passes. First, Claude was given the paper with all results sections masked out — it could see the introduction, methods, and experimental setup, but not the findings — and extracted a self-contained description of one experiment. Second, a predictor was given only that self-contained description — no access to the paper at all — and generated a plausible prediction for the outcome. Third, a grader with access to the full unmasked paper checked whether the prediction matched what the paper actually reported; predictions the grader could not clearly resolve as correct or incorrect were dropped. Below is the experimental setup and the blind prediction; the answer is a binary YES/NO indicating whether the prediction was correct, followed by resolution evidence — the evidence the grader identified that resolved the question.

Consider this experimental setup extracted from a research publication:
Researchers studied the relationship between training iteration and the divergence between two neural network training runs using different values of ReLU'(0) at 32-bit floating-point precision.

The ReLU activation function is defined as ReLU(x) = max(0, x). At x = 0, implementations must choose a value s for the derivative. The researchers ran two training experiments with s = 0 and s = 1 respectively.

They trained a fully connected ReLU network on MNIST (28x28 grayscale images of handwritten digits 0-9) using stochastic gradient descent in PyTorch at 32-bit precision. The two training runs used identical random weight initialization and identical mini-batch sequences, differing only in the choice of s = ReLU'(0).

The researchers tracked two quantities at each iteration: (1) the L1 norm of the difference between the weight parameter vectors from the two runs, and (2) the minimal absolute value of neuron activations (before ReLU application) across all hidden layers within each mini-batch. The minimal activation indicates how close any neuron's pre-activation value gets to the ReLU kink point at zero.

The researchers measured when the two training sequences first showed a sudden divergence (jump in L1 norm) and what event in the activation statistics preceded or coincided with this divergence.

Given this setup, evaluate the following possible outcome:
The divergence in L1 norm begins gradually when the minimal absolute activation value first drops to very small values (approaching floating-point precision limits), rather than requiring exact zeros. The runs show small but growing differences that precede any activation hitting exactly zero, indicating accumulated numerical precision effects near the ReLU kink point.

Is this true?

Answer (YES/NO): NO